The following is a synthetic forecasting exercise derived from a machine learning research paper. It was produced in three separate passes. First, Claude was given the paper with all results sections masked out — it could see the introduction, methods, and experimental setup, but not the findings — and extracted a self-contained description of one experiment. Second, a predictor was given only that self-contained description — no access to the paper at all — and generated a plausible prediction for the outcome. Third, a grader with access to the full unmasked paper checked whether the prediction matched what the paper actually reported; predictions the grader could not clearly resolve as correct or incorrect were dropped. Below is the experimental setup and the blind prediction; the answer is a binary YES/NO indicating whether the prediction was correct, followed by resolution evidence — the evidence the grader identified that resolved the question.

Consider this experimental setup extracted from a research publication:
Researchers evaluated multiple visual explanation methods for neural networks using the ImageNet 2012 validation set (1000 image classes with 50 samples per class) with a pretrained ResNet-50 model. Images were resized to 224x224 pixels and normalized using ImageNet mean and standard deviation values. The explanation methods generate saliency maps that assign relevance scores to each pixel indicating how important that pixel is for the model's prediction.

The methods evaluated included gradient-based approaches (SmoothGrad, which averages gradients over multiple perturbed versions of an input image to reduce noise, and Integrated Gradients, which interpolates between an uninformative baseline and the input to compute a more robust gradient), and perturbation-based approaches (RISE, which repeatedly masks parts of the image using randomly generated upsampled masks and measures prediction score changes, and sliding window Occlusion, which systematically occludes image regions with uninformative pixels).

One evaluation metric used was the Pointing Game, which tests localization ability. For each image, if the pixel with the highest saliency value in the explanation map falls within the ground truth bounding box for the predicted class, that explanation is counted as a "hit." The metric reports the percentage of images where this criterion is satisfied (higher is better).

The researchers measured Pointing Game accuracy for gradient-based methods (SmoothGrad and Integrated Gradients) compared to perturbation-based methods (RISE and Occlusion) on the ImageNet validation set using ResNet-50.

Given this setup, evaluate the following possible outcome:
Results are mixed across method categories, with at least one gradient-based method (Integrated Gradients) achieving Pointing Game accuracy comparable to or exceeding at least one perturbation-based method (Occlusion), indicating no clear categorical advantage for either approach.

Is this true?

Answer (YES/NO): NO